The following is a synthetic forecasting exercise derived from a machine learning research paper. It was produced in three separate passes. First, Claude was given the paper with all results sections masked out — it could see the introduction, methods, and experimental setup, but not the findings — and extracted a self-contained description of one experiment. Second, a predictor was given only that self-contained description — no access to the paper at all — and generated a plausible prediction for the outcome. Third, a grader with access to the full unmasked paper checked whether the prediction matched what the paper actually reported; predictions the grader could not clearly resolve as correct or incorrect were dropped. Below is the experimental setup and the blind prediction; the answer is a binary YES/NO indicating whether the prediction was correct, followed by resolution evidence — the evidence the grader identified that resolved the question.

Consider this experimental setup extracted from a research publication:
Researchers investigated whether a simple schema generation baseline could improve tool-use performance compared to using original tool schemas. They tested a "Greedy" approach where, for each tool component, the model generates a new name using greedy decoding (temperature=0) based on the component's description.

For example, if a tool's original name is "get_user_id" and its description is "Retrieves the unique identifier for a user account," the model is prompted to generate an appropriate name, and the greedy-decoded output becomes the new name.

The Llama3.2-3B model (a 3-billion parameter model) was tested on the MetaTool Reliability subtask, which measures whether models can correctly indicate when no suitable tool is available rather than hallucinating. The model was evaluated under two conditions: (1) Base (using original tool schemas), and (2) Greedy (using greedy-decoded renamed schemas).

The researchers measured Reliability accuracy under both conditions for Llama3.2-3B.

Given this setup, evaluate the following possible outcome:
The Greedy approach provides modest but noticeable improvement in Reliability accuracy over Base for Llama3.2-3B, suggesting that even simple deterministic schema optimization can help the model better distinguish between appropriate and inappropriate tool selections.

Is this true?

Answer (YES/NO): NO